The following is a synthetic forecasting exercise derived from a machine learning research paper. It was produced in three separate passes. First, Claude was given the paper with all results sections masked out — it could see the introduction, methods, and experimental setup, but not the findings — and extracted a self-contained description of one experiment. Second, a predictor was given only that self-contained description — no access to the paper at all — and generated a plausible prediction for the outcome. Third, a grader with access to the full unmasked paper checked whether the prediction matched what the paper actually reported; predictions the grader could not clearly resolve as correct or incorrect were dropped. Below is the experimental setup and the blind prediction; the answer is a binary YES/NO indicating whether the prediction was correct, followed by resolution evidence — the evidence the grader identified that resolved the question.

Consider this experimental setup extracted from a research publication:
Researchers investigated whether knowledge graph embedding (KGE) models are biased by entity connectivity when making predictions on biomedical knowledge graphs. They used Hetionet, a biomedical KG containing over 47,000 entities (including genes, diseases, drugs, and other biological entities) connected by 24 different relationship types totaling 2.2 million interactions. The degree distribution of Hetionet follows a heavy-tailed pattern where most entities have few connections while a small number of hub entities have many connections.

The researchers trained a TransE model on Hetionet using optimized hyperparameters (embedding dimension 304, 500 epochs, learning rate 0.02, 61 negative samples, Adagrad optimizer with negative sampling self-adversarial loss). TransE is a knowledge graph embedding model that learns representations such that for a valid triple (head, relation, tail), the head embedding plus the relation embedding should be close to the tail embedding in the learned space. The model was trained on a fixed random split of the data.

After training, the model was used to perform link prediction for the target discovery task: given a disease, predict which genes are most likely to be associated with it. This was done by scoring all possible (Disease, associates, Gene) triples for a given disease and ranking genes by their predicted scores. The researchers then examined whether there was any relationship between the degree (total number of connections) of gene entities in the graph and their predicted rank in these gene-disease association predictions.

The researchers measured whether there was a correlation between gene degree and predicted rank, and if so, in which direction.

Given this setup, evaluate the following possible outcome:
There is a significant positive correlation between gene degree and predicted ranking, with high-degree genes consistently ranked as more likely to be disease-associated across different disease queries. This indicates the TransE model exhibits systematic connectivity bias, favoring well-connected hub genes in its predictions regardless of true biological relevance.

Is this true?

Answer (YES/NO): YES